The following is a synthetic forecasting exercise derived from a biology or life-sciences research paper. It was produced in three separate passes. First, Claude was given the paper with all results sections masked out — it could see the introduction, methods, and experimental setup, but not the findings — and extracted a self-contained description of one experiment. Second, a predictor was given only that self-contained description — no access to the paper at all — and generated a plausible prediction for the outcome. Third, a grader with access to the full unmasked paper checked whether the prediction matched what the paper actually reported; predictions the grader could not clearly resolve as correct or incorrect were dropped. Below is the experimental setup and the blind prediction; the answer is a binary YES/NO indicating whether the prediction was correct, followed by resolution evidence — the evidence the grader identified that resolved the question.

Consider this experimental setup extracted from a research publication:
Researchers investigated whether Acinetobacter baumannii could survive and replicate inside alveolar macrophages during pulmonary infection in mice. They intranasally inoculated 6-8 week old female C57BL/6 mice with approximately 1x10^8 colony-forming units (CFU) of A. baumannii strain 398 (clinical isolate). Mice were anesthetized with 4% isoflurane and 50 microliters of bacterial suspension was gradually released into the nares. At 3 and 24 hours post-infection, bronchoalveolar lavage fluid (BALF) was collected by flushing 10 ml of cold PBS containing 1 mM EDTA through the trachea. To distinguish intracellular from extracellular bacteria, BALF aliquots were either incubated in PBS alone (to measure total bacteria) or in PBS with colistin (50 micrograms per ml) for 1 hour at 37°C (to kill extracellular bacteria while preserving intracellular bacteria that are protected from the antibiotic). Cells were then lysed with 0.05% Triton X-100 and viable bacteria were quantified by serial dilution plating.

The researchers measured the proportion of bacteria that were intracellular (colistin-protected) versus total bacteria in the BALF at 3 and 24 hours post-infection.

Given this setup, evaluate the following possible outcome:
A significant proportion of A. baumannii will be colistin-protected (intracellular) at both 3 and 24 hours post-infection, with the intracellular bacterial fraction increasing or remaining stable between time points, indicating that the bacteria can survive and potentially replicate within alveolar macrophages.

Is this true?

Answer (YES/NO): YES